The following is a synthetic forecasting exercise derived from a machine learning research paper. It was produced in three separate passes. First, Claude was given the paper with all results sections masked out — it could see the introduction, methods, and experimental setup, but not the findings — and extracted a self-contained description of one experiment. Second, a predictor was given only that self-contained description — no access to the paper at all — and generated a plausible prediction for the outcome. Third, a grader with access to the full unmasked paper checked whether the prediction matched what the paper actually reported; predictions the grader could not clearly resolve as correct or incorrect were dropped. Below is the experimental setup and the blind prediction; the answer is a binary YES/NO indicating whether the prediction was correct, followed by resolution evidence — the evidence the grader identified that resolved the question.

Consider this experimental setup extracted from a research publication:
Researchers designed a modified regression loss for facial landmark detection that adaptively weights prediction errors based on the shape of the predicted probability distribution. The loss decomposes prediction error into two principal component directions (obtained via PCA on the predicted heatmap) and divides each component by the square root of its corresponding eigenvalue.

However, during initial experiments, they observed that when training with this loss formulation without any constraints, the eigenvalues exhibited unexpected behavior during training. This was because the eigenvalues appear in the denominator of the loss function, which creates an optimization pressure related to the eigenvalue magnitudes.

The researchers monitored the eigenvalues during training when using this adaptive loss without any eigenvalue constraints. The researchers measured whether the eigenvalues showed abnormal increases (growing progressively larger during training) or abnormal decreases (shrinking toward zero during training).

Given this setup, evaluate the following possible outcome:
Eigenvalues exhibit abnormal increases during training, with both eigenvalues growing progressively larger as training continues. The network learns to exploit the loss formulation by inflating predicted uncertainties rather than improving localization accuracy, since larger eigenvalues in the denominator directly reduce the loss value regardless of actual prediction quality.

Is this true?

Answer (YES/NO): YES